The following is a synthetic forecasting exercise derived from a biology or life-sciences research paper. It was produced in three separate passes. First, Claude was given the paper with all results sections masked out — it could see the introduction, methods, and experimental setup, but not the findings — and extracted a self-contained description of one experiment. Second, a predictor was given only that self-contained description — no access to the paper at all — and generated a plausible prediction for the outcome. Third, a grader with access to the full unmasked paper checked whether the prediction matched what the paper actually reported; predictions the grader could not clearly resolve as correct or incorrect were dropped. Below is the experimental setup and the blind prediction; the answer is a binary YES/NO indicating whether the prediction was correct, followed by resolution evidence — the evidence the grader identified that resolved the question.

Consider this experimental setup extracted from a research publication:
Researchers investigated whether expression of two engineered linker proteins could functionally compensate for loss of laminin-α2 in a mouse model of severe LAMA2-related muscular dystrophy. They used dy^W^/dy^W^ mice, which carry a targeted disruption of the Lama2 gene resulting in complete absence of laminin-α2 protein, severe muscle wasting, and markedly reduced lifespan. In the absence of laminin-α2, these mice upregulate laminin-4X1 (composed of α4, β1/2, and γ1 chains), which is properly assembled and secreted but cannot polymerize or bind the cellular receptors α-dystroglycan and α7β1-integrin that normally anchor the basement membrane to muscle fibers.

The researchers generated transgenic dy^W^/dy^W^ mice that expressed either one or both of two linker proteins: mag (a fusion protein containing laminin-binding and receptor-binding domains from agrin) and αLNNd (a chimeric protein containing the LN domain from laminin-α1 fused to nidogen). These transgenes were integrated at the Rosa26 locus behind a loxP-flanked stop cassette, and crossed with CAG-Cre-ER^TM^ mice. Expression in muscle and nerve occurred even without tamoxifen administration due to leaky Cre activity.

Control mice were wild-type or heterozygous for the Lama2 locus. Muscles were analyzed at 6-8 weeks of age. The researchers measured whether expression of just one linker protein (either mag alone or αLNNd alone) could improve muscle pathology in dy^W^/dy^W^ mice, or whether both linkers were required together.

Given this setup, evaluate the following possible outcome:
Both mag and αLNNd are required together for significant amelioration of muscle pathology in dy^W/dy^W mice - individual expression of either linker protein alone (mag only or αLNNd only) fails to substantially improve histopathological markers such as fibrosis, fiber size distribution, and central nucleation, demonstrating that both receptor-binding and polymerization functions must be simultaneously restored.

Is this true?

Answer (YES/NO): NO